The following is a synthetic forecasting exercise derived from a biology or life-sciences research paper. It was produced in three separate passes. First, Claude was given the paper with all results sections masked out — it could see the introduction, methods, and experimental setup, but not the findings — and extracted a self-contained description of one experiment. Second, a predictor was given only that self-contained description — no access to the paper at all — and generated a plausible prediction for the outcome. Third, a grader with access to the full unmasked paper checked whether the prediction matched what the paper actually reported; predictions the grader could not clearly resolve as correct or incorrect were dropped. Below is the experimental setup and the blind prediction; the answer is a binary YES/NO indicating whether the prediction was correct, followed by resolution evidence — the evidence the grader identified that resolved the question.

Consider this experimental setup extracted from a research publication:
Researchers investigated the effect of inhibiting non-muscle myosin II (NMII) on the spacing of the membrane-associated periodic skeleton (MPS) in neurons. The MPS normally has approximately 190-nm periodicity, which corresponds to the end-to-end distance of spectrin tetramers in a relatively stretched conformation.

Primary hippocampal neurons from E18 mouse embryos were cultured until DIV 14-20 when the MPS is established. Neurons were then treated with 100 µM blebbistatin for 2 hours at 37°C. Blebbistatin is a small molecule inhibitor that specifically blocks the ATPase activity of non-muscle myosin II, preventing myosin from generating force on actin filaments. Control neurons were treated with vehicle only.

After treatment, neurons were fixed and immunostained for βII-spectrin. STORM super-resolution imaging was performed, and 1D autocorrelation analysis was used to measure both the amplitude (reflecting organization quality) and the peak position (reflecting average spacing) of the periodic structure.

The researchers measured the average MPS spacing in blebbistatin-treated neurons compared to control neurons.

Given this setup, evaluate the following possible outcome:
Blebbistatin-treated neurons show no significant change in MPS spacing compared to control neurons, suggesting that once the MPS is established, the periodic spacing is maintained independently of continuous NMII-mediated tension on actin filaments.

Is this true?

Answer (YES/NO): YES